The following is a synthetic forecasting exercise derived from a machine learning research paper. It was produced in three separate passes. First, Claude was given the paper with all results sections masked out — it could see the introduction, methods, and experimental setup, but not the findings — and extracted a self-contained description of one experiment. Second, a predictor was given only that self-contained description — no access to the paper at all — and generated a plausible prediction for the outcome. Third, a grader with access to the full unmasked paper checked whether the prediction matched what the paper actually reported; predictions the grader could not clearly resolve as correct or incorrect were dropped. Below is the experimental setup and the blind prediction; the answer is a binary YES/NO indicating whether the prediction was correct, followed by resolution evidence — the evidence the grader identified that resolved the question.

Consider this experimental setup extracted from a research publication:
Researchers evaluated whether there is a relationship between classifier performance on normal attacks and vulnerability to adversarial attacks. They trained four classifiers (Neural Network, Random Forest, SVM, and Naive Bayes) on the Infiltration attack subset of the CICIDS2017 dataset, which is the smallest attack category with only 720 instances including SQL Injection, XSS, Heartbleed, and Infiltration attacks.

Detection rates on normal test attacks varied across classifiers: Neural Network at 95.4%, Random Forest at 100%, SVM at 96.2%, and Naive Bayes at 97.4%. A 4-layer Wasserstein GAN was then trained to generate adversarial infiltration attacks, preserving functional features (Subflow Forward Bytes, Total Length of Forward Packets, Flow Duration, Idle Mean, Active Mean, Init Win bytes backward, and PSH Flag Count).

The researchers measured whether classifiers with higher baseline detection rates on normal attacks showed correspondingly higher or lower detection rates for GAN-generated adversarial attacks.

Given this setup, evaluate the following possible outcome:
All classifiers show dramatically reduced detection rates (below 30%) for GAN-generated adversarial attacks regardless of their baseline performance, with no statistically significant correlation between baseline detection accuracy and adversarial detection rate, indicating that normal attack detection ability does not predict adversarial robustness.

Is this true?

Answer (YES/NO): NO